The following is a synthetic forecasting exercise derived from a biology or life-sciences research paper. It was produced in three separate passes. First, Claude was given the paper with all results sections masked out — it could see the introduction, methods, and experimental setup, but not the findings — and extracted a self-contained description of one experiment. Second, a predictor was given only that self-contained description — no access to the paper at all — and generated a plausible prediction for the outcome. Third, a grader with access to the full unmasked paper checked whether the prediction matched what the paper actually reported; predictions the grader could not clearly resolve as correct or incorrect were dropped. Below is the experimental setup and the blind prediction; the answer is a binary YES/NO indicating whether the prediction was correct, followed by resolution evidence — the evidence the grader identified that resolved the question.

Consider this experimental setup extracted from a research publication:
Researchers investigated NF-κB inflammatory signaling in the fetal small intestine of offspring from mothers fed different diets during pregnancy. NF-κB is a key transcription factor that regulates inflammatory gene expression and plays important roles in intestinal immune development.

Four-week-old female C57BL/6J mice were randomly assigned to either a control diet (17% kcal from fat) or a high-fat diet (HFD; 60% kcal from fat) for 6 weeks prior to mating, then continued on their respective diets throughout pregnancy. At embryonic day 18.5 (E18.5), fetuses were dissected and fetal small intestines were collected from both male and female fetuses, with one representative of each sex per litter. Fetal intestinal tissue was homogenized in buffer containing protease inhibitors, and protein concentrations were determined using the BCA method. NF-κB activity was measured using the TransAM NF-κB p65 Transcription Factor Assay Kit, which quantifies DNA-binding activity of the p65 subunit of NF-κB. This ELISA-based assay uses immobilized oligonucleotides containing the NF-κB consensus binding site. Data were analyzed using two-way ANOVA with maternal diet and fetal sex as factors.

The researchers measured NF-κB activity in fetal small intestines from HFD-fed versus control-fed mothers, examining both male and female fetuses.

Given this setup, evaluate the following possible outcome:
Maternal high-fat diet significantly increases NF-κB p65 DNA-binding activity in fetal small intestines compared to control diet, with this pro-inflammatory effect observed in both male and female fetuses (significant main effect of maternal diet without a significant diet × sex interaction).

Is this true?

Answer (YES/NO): NO